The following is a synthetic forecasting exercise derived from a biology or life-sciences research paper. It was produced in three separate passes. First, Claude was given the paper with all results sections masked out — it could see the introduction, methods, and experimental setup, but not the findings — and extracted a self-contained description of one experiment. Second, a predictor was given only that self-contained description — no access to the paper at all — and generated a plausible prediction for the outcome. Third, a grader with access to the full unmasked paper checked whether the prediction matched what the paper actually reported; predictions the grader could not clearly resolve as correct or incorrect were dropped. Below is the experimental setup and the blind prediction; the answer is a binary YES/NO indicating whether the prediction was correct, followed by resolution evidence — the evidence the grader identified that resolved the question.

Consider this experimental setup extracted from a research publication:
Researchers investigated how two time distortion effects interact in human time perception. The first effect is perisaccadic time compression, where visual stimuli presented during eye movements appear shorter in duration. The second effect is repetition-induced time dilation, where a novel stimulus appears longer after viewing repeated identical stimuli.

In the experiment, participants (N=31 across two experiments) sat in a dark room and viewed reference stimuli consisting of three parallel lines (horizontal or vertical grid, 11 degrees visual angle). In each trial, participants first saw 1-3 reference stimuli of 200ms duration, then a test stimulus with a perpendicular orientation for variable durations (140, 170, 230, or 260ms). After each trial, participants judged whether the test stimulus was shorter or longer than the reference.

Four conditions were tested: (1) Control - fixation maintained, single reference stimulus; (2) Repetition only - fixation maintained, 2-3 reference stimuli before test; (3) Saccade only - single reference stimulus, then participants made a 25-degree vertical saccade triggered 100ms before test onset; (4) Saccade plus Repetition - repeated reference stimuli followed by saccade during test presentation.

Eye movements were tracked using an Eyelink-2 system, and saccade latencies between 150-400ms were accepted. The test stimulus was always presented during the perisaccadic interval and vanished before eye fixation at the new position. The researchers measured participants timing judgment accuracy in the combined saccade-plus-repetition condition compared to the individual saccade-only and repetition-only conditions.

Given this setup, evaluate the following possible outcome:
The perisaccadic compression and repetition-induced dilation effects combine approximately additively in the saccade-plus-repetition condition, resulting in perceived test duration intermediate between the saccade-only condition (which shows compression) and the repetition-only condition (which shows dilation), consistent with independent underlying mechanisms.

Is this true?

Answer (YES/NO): NO